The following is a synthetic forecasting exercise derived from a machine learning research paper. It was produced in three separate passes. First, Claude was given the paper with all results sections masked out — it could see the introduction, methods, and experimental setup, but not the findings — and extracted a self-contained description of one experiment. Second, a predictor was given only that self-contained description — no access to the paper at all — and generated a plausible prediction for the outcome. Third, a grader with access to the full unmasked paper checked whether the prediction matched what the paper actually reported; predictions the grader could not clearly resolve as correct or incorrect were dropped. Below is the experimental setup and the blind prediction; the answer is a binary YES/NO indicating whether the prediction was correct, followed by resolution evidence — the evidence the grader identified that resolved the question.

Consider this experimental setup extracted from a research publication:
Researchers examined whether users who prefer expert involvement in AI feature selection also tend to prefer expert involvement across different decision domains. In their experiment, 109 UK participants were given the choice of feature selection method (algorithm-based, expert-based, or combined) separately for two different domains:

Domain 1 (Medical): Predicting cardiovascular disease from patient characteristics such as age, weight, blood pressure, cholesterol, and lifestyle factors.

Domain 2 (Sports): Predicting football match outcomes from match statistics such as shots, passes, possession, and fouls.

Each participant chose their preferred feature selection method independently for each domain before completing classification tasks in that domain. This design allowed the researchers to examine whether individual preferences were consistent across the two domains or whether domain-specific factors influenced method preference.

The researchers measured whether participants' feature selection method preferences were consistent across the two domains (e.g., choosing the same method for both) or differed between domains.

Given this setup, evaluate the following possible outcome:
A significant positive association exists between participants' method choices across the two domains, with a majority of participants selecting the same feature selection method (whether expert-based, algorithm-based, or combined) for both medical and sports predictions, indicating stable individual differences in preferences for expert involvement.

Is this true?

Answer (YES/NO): NO